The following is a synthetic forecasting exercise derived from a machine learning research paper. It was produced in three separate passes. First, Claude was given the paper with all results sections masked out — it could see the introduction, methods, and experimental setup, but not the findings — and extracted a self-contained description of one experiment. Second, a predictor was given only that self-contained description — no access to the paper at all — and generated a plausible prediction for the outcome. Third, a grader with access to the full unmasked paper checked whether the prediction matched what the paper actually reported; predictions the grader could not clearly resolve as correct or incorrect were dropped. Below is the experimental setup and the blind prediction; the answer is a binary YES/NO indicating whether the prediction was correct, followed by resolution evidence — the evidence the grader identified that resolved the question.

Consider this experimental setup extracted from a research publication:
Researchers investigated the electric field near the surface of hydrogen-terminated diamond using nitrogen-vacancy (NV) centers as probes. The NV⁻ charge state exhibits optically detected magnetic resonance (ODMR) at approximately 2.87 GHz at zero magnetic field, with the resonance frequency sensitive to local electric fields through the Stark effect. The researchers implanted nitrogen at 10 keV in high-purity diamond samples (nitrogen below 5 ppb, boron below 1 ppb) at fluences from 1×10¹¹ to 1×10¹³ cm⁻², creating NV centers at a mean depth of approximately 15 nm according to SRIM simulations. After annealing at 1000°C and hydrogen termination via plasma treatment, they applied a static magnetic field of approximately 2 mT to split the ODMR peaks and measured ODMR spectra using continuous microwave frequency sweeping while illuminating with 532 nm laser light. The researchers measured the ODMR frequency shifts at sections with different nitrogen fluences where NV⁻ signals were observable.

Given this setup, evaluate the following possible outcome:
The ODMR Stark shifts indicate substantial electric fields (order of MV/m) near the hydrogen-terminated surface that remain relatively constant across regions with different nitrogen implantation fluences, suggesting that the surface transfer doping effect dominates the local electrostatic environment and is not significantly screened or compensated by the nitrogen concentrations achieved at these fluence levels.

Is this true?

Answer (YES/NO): NO